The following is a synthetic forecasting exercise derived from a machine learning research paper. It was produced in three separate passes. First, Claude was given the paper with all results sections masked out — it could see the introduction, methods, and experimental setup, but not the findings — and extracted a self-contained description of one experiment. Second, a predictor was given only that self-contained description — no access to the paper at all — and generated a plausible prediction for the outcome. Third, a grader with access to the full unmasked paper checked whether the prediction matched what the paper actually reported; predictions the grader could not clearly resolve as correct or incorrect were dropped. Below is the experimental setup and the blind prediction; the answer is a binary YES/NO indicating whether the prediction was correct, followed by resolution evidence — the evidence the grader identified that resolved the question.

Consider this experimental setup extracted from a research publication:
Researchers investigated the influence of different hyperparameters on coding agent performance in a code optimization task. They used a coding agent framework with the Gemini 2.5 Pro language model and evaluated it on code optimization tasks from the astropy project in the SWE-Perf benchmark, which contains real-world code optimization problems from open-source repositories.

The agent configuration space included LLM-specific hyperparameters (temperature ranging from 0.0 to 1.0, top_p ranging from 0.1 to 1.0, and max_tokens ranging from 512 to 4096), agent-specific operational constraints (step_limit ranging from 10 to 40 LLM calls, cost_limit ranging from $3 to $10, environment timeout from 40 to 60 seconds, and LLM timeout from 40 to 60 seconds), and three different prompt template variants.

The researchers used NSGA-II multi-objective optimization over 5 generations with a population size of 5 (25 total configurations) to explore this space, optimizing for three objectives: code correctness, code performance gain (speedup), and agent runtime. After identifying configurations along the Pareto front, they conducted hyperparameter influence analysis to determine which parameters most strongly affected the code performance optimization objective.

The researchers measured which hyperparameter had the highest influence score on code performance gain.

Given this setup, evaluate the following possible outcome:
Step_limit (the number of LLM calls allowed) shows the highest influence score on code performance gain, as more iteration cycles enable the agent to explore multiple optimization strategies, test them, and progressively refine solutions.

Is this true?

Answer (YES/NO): NO